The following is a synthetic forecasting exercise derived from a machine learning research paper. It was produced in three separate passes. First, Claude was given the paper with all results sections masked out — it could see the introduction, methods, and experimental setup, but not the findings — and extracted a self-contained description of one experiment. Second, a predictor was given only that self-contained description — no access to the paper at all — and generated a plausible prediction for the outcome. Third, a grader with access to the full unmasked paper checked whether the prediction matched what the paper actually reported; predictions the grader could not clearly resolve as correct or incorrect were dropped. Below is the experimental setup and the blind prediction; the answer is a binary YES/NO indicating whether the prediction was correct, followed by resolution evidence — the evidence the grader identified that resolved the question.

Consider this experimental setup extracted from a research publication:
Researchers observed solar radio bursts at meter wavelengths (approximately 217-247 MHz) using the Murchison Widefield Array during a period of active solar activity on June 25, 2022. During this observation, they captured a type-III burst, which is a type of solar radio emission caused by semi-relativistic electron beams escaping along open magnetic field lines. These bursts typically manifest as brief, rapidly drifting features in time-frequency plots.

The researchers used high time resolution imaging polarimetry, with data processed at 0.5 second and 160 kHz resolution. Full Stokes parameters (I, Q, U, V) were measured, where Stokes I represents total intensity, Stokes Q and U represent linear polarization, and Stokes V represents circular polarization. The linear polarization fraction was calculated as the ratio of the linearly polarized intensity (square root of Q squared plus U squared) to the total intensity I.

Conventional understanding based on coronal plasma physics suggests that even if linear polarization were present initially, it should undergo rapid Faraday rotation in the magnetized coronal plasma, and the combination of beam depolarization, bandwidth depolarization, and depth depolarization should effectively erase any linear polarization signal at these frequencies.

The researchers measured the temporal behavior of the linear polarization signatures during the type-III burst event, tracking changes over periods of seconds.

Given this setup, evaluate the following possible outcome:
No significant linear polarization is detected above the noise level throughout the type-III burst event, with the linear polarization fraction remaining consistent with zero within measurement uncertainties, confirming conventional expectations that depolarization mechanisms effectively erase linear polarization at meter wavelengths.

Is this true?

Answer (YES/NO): NO